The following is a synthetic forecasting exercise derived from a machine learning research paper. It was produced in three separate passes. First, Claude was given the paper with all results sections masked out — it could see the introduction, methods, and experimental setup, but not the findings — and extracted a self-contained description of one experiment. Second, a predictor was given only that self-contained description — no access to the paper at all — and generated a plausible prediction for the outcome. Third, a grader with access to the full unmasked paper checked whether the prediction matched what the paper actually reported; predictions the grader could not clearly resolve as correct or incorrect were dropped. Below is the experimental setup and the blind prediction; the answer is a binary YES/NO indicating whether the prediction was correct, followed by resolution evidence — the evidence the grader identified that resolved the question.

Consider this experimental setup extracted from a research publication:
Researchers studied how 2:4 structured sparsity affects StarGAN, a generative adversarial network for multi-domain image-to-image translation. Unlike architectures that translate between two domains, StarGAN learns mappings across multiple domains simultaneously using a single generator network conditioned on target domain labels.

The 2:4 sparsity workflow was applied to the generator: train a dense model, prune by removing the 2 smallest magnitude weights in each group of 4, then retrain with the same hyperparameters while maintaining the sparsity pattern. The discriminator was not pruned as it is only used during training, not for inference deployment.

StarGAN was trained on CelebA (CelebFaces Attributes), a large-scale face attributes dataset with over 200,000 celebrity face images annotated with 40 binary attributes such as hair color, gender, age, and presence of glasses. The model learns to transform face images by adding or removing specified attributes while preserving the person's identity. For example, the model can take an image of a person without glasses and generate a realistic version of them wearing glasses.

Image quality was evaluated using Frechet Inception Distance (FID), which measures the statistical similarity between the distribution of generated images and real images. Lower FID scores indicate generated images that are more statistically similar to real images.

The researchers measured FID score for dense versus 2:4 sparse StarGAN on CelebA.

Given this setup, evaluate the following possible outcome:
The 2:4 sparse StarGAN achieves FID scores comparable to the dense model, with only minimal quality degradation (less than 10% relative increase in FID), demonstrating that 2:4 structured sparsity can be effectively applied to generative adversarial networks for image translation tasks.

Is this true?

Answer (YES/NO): NO